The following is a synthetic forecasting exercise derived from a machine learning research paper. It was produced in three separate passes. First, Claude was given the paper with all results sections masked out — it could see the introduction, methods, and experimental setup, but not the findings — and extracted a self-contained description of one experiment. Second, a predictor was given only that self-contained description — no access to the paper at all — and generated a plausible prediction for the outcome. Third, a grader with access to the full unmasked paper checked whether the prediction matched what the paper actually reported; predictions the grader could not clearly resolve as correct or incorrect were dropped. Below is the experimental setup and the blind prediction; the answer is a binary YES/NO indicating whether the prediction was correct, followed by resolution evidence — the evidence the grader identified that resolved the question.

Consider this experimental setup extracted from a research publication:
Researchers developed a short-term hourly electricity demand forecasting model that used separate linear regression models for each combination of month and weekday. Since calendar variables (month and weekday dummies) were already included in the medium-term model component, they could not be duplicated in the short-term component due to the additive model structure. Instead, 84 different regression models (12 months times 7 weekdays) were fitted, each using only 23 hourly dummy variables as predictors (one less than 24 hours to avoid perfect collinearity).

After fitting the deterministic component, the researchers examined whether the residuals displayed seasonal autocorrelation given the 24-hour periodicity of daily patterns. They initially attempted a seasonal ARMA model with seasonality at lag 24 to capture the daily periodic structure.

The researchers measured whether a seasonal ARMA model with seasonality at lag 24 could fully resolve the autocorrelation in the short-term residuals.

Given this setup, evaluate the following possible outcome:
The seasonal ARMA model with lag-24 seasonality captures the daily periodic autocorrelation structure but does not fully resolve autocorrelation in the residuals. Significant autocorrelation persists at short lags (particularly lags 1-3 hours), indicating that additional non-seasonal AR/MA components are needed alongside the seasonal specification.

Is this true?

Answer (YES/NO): NO